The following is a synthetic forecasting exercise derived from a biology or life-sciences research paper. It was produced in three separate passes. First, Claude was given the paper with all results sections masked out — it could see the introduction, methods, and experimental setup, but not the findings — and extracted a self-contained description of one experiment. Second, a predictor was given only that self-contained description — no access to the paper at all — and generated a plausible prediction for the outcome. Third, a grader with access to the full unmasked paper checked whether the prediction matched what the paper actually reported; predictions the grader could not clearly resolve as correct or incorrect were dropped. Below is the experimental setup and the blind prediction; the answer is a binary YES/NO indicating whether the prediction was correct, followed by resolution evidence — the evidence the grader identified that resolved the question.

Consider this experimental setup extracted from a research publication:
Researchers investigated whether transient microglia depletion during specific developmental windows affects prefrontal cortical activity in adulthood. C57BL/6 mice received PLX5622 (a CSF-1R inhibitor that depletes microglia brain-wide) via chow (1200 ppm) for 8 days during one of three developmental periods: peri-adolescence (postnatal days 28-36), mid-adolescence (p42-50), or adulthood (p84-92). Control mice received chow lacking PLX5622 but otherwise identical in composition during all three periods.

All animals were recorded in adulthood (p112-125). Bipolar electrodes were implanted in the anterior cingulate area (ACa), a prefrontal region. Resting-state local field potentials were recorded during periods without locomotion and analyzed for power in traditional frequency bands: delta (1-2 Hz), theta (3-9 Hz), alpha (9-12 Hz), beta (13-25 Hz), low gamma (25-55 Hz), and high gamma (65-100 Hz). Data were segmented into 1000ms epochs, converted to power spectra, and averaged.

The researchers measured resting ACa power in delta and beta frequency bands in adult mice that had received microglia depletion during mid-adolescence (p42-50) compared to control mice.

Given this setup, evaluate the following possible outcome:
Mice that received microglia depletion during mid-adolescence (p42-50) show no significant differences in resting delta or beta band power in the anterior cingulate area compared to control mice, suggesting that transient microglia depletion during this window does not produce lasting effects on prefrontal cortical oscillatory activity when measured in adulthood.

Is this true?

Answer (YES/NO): NO